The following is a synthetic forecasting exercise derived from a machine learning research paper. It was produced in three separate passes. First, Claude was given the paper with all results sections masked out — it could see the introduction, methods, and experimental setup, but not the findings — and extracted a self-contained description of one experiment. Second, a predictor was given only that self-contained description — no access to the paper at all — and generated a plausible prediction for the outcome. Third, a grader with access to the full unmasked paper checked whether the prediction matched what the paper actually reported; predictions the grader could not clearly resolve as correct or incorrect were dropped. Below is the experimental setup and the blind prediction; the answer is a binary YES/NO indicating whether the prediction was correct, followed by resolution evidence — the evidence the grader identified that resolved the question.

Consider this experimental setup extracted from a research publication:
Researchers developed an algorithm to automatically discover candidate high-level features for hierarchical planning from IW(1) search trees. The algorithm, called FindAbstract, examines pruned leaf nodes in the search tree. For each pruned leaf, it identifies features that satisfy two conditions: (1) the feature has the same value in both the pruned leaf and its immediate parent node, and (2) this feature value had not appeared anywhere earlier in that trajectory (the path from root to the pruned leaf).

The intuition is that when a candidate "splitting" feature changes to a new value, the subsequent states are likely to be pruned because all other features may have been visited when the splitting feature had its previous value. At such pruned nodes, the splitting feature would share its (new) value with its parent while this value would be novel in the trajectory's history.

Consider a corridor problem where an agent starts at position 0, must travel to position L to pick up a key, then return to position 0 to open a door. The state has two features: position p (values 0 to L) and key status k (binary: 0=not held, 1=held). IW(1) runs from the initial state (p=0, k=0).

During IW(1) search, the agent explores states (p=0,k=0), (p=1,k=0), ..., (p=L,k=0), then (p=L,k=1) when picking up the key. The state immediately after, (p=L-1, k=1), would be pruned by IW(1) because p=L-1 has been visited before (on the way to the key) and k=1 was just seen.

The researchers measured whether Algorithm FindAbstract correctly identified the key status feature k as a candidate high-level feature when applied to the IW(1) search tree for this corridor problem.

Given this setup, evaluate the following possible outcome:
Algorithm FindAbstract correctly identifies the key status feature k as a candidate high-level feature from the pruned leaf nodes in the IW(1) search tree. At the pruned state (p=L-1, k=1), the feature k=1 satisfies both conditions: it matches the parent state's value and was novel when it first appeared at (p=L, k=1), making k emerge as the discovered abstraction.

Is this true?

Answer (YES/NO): YES